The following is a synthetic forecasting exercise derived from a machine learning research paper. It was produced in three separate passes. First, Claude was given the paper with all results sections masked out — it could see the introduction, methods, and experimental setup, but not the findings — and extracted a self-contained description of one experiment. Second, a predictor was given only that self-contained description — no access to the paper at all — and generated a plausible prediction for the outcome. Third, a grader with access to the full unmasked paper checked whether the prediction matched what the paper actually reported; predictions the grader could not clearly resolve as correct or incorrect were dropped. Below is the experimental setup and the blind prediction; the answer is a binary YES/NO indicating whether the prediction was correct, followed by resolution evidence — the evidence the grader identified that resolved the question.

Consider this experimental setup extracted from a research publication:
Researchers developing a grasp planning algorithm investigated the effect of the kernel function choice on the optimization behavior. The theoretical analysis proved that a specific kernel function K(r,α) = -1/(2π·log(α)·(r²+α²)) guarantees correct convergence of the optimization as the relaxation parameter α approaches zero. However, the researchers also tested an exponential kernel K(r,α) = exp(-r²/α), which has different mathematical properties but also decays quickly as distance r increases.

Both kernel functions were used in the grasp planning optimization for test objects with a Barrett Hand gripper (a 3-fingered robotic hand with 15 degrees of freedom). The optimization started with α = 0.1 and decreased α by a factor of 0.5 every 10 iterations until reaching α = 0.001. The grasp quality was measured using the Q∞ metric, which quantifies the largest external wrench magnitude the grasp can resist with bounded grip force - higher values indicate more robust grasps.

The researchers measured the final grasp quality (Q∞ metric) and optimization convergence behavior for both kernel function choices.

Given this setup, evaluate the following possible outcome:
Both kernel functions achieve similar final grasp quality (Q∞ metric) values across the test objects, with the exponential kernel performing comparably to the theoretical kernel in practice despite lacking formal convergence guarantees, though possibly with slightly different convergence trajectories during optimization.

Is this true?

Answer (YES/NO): YES